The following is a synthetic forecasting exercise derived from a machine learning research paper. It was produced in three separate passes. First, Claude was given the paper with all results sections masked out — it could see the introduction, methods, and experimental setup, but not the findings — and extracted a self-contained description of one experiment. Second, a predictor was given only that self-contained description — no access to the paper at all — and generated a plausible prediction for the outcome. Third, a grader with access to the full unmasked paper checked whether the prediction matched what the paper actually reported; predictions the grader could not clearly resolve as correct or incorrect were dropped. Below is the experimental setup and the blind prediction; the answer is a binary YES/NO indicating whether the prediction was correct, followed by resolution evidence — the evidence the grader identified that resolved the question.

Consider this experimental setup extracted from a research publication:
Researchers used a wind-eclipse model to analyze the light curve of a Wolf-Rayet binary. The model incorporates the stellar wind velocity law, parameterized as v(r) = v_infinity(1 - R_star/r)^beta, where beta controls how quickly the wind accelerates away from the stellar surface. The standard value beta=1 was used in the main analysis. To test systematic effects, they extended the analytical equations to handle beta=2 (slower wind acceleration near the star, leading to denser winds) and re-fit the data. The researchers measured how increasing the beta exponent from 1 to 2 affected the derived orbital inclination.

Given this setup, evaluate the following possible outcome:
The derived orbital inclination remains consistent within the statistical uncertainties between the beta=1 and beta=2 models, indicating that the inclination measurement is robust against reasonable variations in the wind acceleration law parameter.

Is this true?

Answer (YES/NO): YES